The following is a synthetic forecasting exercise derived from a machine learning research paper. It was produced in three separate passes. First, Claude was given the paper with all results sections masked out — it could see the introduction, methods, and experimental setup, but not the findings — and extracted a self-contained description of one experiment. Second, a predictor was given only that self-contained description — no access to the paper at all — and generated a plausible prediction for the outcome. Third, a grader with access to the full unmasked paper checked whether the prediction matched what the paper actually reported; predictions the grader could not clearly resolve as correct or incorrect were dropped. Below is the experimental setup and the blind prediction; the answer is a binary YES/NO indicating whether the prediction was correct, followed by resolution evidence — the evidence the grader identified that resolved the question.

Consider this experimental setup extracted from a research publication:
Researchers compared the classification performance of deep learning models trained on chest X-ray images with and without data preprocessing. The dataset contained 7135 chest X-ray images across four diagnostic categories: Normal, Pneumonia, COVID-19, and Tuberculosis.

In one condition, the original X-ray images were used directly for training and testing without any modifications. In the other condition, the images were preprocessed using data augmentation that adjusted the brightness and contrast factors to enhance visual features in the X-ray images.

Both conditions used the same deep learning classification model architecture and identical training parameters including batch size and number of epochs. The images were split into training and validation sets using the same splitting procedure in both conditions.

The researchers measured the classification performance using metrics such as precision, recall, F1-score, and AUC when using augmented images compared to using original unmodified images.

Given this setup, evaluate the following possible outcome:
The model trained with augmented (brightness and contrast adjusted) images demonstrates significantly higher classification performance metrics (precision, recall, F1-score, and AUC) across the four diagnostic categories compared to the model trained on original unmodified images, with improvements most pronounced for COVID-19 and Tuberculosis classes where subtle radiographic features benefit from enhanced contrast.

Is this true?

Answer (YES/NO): NO